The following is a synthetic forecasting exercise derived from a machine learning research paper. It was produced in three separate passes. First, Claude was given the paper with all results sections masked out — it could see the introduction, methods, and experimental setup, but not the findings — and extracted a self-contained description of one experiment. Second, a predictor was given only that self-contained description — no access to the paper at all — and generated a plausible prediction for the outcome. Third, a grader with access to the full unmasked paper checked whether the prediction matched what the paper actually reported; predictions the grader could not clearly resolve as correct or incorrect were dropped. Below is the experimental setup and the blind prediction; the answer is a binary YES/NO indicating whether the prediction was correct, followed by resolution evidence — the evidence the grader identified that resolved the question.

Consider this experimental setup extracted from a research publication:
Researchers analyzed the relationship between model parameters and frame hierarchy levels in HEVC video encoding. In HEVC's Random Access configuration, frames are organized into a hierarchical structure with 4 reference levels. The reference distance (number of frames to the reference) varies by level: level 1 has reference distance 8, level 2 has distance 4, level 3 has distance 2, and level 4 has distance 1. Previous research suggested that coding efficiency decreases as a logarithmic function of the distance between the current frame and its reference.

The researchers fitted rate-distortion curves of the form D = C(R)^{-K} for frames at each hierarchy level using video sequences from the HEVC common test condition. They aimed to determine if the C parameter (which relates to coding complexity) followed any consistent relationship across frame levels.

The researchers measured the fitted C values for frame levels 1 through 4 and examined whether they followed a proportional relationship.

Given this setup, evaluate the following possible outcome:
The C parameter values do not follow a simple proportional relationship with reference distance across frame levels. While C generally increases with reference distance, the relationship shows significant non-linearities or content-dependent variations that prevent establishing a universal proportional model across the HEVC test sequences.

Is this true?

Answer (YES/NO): NO